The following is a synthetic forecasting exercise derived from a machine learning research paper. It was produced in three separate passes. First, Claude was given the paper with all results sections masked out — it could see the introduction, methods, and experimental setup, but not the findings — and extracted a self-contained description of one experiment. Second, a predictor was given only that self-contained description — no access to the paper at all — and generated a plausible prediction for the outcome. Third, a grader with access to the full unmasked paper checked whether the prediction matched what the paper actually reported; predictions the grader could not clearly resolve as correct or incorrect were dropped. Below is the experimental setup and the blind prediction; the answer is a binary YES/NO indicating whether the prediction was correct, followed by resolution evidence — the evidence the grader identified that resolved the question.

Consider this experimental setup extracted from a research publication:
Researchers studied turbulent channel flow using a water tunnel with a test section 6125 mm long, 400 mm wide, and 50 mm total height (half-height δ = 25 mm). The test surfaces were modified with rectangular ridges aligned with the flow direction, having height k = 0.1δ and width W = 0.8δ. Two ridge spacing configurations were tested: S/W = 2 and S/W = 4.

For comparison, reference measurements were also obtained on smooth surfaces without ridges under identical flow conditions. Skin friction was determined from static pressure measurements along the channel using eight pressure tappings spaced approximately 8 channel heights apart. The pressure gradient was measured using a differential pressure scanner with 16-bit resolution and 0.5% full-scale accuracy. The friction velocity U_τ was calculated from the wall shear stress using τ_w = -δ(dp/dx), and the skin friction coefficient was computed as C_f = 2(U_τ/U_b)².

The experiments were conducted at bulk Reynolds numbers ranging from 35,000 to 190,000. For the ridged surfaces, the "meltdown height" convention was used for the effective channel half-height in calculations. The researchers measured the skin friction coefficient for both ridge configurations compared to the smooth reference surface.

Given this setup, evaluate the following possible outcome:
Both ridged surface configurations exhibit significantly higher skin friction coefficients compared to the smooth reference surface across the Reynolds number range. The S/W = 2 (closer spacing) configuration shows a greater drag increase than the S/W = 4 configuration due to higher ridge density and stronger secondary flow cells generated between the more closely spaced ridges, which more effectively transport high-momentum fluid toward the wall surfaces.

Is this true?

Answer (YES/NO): YES